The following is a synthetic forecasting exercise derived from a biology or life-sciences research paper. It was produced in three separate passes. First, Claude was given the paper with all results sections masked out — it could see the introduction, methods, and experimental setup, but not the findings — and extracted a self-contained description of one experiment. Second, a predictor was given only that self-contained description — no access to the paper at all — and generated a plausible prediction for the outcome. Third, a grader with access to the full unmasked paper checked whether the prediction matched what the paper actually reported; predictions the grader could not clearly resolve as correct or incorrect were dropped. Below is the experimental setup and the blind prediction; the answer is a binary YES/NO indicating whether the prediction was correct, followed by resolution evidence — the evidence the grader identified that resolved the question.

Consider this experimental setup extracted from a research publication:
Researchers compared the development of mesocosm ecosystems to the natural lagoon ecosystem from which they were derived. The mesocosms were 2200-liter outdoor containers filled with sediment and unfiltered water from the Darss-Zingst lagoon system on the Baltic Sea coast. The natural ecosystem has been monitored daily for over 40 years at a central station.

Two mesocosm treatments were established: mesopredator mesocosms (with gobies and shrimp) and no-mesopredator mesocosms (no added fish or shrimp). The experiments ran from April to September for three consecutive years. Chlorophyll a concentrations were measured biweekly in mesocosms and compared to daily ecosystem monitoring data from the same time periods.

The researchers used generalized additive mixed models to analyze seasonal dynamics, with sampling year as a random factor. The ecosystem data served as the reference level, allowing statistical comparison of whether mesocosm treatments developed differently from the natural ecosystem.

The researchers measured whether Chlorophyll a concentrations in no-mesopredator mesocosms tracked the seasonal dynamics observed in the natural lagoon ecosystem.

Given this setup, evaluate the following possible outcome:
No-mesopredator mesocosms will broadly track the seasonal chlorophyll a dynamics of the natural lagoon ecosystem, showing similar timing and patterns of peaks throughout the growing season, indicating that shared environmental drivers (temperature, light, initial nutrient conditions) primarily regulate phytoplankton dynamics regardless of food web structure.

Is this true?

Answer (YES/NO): NO